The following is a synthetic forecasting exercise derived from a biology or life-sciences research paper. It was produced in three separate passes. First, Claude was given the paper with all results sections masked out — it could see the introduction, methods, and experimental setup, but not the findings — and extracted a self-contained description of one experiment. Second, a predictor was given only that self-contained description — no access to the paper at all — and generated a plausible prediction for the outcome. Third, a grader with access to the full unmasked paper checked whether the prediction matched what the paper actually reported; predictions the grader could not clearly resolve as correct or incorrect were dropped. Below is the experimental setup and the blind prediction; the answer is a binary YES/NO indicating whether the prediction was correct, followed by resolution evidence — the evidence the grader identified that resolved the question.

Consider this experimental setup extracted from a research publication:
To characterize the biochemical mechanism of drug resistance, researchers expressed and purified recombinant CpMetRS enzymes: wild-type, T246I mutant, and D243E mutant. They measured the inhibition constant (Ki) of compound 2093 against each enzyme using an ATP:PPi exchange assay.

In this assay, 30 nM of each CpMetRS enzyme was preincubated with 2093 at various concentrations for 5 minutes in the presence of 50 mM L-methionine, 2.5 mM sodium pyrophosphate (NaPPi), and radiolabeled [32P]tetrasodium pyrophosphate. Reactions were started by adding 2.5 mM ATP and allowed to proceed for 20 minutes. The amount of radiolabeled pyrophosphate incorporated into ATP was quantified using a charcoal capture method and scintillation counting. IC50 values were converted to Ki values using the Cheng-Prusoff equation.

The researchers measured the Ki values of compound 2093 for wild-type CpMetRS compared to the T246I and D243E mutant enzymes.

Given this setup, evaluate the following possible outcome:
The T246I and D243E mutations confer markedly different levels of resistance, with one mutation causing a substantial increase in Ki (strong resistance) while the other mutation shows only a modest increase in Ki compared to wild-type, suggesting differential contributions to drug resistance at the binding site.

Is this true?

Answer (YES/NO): NO